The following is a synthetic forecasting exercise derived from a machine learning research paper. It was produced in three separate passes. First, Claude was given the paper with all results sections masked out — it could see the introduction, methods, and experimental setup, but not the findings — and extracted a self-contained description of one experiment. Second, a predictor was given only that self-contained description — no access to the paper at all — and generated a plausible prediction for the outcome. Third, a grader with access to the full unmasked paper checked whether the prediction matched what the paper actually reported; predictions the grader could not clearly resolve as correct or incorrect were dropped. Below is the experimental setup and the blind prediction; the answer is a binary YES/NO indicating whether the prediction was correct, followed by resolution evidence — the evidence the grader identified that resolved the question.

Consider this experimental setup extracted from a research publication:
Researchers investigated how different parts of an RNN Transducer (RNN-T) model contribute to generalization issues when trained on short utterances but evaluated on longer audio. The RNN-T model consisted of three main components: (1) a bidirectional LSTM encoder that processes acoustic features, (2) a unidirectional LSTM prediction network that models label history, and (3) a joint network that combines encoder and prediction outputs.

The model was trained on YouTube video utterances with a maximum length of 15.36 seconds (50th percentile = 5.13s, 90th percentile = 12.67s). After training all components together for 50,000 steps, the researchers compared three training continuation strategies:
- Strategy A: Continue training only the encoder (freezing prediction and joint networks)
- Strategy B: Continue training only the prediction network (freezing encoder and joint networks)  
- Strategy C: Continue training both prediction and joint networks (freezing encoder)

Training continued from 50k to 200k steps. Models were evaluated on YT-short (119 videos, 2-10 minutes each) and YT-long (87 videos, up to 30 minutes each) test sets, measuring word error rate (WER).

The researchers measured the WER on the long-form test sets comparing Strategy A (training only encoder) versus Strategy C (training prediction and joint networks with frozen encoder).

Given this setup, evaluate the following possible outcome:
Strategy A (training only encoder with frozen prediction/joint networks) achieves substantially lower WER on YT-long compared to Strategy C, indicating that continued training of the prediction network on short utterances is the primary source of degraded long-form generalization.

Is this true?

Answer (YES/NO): NO